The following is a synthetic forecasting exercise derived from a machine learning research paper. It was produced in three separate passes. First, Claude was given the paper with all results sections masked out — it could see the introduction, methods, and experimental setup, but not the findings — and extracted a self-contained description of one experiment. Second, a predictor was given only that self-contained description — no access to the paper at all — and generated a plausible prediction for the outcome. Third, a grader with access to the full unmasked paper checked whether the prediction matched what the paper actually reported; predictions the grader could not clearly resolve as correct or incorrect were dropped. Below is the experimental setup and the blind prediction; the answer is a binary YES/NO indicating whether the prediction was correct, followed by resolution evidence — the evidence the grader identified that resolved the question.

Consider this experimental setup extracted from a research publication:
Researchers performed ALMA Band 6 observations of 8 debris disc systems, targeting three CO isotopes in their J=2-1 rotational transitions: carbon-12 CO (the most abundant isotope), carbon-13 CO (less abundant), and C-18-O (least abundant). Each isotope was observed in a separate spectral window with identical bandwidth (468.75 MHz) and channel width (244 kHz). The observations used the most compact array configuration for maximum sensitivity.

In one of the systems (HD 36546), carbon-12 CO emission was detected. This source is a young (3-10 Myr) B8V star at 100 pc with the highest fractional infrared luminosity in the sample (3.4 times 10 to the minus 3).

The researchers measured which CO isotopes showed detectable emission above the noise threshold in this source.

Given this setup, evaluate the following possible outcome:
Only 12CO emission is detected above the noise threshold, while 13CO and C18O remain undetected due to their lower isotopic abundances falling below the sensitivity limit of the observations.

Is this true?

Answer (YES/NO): NO